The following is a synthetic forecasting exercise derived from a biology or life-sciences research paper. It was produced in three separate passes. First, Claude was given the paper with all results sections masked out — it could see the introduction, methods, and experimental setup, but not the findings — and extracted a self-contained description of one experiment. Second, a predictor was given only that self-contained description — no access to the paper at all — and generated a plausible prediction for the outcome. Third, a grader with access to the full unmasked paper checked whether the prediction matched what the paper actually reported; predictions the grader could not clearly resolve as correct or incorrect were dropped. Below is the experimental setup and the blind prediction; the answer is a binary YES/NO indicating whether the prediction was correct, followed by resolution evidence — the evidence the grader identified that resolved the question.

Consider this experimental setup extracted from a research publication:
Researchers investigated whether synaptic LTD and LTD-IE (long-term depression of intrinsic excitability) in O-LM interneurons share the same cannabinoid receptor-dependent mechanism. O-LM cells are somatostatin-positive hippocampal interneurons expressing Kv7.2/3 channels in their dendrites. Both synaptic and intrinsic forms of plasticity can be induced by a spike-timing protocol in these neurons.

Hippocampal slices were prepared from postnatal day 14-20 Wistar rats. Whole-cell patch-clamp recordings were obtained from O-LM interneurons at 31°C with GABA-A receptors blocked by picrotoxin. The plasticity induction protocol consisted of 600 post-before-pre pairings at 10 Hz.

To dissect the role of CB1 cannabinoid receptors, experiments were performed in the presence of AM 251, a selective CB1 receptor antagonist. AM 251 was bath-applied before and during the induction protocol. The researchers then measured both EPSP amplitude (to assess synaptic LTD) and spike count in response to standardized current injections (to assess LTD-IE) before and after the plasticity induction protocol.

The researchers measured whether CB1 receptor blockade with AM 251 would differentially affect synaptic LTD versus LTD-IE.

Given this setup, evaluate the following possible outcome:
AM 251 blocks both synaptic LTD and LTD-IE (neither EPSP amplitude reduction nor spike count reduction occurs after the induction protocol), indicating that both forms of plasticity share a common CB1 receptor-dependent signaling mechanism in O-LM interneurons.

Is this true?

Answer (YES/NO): NO